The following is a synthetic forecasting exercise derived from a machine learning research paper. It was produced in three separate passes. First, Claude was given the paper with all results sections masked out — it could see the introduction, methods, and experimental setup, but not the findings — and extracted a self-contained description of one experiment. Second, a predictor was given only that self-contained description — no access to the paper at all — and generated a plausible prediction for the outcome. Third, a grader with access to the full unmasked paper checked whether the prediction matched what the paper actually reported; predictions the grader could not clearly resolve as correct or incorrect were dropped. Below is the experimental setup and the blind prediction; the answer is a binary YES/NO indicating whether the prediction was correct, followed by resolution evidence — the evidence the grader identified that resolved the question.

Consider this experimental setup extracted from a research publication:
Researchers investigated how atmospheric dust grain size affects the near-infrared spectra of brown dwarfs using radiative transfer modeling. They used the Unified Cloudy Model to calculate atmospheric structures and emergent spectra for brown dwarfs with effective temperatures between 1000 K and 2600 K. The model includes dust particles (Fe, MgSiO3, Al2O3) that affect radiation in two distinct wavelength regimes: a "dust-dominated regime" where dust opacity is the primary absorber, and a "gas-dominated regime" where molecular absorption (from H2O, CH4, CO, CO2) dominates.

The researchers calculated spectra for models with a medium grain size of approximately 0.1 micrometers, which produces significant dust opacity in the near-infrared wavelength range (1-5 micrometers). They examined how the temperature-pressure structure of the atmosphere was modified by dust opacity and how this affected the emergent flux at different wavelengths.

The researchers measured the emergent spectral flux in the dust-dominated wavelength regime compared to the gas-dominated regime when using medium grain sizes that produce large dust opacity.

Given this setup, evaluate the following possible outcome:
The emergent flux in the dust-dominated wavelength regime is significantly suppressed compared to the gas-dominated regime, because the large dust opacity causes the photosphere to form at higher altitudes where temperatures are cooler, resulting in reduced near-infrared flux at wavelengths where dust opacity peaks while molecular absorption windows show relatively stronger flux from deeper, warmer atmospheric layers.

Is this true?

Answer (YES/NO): NO